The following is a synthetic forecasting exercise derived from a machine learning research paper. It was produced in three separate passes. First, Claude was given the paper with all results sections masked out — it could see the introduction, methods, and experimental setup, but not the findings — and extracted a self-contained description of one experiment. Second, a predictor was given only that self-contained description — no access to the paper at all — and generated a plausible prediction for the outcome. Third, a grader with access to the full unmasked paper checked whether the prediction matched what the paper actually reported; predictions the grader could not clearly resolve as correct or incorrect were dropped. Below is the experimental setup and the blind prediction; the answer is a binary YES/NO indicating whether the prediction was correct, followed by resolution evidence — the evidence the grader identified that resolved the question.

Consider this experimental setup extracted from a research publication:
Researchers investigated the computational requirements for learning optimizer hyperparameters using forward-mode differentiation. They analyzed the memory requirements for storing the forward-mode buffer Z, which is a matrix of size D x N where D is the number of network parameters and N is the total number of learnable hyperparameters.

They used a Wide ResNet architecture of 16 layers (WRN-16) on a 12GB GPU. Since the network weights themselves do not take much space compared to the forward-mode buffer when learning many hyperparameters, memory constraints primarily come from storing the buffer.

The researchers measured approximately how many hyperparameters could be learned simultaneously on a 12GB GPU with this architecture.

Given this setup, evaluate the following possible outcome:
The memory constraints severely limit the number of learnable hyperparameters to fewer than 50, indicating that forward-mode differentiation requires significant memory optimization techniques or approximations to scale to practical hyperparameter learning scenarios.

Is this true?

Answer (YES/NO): NO